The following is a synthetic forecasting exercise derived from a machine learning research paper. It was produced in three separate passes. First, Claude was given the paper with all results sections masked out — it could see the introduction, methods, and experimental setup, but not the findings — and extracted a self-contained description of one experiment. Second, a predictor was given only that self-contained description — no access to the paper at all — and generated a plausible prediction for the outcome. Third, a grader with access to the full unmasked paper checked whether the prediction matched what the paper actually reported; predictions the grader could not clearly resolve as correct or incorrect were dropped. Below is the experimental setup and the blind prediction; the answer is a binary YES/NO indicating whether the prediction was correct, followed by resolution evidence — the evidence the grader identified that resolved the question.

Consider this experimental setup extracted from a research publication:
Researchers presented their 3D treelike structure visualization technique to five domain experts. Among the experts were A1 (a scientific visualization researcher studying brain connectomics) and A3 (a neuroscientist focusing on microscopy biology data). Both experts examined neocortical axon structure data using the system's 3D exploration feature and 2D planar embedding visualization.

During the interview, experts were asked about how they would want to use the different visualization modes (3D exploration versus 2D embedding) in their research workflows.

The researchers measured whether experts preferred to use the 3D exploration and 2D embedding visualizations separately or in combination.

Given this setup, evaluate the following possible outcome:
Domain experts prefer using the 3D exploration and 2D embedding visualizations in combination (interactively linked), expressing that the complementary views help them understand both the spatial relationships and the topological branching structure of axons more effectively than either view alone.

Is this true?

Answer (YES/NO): NO